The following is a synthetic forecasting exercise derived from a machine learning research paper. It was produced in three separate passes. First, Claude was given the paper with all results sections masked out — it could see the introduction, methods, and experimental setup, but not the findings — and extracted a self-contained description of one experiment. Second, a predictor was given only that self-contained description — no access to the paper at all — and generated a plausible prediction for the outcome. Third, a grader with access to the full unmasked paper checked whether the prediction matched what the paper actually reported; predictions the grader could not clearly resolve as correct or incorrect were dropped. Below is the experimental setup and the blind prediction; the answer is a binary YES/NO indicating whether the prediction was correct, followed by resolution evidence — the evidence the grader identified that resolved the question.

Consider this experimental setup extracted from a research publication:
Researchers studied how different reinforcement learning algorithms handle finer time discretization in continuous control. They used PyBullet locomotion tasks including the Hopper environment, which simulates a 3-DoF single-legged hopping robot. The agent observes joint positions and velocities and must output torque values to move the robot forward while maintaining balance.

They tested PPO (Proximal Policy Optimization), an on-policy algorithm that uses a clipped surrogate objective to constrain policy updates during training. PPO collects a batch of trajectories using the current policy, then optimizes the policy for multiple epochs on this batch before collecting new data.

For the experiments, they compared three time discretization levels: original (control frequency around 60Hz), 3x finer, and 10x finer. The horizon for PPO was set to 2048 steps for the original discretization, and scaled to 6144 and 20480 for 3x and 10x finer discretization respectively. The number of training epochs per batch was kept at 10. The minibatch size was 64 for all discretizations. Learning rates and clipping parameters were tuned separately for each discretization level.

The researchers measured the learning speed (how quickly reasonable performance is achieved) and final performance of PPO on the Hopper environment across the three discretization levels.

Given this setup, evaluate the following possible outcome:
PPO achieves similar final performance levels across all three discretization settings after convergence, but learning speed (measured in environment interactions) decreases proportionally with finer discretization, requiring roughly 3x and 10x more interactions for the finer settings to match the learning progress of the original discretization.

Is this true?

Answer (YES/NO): NO